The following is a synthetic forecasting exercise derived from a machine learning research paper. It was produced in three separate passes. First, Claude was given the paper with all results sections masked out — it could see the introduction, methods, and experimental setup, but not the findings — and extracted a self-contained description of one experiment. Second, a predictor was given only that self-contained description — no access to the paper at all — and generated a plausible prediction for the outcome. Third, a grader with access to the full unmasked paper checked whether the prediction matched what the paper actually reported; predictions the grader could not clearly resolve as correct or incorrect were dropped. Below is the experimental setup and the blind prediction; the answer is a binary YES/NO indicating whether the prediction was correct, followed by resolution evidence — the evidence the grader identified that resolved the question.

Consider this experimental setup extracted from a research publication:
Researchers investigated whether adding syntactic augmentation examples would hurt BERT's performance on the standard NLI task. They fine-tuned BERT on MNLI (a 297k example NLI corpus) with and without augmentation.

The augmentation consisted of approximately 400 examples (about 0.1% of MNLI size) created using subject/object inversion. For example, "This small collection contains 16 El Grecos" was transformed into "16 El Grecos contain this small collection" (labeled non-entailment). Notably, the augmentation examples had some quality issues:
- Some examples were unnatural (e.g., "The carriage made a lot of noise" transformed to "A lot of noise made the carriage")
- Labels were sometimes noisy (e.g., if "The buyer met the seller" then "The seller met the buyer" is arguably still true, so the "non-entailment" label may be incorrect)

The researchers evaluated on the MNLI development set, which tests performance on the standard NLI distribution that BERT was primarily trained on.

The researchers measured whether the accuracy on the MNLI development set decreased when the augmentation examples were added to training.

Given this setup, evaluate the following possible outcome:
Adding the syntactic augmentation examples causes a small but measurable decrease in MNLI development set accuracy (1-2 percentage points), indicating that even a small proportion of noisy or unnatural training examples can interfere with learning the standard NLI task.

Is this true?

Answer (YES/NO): NO